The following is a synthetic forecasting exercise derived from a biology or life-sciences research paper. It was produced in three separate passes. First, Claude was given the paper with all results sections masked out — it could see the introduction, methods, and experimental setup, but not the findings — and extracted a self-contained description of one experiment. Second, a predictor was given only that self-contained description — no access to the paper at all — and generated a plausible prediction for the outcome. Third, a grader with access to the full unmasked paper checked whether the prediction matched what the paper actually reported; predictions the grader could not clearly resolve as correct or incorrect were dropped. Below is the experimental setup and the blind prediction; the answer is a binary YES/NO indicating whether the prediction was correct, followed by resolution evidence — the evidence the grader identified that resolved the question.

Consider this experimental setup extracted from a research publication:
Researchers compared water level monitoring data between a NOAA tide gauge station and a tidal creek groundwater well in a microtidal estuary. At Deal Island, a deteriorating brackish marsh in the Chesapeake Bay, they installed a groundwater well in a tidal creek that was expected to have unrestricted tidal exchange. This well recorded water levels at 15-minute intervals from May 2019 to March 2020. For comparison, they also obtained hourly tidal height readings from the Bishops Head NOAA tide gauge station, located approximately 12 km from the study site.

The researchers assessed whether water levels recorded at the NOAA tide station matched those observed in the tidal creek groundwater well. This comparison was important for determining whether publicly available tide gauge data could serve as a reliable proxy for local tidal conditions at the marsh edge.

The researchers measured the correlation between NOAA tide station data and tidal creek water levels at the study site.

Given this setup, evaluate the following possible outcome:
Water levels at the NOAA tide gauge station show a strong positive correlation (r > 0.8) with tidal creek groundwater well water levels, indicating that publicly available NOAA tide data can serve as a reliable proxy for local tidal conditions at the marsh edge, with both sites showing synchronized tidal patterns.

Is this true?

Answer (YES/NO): YES